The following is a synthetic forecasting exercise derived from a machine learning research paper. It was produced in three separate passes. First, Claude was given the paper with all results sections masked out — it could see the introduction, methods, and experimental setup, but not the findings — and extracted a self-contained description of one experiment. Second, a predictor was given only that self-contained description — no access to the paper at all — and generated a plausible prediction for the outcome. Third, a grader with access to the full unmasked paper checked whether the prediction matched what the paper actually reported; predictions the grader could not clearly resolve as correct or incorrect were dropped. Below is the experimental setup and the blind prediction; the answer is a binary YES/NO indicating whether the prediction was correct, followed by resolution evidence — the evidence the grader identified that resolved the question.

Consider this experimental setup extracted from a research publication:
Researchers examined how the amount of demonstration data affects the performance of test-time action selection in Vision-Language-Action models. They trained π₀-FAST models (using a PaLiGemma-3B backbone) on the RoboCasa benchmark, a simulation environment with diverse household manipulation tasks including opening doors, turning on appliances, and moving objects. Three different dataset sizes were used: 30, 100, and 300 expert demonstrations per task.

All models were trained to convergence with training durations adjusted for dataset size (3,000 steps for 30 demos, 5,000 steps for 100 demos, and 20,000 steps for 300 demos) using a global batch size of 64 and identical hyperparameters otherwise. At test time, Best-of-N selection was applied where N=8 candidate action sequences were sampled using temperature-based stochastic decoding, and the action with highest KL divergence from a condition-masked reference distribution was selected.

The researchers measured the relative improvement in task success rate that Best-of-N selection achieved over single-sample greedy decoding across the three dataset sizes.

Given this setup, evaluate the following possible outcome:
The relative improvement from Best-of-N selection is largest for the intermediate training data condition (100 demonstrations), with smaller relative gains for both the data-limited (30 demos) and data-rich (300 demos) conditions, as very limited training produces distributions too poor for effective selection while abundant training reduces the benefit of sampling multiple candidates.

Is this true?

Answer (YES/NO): NO